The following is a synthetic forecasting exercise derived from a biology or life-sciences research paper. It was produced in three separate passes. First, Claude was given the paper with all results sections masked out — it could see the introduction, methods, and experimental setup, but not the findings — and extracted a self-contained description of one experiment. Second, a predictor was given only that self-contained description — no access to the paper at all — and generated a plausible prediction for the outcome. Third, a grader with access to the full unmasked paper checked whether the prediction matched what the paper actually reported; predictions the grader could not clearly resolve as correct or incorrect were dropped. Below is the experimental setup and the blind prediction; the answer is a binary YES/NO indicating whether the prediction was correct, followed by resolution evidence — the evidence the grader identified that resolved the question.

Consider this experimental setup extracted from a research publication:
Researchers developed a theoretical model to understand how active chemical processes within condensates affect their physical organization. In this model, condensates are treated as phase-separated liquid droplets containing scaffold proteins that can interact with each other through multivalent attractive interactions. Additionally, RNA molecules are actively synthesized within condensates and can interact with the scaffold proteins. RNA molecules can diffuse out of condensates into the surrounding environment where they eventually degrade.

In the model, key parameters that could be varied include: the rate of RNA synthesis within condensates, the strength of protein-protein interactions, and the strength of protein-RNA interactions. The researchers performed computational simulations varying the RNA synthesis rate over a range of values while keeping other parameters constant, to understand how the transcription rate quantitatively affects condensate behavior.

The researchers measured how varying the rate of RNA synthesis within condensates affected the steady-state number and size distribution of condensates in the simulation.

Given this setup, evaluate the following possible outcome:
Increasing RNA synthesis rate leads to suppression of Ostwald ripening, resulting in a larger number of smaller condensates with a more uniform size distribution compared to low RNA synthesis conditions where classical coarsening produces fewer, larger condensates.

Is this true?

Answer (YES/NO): YES